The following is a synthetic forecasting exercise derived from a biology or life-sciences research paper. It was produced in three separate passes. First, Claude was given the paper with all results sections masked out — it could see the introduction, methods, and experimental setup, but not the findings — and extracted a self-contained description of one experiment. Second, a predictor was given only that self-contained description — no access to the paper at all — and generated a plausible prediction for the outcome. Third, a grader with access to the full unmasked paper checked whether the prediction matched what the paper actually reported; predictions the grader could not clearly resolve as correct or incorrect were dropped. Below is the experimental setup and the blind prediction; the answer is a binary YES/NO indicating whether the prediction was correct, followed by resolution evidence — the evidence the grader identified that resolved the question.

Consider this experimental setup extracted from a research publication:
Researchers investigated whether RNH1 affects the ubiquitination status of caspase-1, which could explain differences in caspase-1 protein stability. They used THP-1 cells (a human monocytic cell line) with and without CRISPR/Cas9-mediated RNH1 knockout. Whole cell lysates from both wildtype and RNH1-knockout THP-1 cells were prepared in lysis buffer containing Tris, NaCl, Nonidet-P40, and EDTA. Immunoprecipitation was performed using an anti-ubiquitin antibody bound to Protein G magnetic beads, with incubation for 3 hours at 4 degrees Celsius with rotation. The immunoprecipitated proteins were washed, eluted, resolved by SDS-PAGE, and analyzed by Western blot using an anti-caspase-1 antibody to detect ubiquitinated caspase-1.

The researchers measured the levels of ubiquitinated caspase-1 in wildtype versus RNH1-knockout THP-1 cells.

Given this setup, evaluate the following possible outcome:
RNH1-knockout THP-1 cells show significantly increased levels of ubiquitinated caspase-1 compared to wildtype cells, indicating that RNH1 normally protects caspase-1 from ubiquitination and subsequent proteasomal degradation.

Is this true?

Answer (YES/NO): NO